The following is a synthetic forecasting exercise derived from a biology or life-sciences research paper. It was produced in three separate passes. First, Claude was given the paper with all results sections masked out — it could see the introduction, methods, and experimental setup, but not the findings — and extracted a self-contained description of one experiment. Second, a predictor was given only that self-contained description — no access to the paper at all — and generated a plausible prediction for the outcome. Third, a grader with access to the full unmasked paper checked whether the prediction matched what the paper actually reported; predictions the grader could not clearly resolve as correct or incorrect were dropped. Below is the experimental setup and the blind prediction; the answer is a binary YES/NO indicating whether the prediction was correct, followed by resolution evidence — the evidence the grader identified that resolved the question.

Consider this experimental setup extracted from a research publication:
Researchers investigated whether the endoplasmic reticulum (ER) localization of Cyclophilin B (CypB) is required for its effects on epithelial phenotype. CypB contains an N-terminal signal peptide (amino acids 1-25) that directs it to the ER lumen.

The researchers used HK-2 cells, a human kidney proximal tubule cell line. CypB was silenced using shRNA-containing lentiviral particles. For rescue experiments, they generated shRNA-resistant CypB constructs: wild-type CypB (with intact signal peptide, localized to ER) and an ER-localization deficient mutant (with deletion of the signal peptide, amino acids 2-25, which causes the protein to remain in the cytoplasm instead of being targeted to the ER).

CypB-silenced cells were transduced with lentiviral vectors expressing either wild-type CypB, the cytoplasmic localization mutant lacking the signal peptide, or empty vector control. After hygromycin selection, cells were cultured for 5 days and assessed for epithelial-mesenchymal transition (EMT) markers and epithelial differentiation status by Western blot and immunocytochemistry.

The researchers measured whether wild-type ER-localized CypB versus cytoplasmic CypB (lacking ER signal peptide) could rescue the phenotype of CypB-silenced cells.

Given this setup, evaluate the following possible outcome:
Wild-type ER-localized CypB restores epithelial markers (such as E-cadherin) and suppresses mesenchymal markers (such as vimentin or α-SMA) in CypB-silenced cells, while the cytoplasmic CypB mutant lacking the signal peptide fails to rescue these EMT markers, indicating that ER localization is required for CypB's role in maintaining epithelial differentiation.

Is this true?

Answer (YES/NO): NO